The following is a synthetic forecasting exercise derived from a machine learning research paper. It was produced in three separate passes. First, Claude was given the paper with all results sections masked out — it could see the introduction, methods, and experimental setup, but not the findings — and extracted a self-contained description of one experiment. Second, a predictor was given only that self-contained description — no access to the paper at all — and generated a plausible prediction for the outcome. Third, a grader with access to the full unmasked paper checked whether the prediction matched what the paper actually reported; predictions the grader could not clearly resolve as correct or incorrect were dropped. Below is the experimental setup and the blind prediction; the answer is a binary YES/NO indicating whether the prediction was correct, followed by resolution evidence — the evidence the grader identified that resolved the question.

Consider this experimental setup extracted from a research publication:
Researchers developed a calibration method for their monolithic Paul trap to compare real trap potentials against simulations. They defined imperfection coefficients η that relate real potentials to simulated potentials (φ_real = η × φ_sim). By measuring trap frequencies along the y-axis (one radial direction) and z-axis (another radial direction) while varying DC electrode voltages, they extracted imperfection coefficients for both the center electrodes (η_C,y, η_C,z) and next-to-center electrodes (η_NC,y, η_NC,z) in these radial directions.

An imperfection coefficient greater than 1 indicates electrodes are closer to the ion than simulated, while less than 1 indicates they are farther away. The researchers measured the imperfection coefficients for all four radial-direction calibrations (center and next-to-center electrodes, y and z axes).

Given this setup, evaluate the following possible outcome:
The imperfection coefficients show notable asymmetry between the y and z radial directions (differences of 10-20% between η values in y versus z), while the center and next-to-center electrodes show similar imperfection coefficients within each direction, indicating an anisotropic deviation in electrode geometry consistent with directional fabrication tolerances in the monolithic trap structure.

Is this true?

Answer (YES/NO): NO